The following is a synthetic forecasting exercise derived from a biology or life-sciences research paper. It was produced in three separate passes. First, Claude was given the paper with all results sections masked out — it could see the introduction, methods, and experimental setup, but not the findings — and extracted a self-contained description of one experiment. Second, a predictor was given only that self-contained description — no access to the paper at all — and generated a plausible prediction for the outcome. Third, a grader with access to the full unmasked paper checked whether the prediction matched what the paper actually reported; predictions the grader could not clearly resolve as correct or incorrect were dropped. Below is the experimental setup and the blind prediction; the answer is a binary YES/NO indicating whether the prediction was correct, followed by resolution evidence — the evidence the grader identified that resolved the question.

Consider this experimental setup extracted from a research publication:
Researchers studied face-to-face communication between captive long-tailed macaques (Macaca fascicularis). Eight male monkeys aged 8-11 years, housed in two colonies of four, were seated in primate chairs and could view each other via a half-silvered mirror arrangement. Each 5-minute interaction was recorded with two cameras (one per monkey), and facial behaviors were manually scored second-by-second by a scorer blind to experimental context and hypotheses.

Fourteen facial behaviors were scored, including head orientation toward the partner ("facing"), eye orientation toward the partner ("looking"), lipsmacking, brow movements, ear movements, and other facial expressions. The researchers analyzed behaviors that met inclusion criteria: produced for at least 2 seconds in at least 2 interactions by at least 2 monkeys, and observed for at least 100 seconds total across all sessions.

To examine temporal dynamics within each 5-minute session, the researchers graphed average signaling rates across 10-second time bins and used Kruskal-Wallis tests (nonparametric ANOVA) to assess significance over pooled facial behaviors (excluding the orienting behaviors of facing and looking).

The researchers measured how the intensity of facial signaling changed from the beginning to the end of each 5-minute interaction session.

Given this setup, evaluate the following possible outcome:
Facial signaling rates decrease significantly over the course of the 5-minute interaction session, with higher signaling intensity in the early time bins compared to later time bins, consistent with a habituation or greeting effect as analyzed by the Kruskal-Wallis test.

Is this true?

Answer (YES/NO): YES